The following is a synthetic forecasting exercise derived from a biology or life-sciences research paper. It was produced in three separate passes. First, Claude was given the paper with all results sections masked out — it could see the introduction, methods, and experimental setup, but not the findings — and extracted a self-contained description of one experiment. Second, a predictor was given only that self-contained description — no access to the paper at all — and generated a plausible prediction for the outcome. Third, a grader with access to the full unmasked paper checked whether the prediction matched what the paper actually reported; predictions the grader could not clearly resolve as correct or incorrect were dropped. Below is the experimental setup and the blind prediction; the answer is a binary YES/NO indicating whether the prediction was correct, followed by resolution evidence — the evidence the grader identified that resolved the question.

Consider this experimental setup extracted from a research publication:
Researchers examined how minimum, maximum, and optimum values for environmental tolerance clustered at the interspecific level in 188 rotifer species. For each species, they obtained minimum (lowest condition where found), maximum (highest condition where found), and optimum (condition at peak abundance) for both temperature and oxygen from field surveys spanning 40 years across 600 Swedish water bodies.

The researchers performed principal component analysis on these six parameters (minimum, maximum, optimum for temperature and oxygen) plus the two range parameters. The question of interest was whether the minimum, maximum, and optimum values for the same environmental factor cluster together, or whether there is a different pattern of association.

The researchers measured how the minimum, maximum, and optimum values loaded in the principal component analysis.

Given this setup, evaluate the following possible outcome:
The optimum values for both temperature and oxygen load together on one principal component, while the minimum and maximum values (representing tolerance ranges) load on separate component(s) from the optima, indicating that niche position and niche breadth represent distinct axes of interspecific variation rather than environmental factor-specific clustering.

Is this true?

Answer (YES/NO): NO